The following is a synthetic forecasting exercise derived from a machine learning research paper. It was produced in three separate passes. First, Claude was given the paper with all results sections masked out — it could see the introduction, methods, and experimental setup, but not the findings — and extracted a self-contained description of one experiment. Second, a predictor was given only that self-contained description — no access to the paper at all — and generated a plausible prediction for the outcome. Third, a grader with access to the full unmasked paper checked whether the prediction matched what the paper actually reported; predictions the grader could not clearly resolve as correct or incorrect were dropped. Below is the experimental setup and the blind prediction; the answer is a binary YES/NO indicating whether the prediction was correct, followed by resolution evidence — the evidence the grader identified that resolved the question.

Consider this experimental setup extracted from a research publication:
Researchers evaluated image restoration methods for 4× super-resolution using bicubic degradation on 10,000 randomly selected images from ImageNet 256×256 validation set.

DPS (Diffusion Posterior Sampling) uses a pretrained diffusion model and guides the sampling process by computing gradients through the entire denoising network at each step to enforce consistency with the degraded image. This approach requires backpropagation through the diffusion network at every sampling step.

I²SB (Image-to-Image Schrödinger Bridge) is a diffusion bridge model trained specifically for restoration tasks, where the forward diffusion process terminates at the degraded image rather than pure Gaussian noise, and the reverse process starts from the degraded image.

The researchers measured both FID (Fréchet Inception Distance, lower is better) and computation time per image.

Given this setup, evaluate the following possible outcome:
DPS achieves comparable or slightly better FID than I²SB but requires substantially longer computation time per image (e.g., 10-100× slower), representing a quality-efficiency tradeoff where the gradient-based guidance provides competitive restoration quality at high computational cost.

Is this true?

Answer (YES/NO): NO